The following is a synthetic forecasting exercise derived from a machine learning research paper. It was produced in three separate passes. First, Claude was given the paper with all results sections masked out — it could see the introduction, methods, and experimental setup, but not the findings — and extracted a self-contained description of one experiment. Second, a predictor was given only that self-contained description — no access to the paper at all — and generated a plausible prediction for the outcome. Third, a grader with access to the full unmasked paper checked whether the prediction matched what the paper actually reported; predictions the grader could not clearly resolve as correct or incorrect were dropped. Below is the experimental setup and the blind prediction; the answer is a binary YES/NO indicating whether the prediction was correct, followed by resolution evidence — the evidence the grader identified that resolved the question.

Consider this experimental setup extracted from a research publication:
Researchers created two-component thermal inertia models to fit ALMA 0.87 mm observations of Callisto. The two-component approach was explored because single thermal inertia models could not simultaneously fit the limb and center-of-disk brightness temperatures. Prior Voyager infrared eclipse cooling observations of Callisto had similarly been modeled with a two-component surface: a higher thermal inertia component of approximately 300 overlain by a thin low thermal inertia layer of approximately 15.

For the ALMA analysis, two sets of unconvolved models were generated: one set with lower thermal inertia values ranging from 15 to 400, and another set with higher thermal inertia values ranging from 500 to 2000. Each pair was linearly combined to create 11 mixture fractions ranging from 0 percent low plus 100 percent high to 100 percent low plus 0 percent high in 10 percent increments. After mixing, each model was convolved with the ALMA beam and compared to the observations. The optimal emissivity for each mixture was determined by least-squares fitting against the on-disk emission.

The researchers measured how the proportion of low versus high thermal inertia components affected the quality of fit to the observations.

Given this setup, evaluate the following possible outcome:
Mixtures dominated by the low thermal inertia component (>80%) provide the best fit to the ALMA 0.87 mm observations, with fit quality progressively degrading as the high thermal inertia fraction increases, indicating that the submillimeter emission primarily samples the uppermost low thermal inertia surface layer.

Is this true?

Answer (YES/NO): NO